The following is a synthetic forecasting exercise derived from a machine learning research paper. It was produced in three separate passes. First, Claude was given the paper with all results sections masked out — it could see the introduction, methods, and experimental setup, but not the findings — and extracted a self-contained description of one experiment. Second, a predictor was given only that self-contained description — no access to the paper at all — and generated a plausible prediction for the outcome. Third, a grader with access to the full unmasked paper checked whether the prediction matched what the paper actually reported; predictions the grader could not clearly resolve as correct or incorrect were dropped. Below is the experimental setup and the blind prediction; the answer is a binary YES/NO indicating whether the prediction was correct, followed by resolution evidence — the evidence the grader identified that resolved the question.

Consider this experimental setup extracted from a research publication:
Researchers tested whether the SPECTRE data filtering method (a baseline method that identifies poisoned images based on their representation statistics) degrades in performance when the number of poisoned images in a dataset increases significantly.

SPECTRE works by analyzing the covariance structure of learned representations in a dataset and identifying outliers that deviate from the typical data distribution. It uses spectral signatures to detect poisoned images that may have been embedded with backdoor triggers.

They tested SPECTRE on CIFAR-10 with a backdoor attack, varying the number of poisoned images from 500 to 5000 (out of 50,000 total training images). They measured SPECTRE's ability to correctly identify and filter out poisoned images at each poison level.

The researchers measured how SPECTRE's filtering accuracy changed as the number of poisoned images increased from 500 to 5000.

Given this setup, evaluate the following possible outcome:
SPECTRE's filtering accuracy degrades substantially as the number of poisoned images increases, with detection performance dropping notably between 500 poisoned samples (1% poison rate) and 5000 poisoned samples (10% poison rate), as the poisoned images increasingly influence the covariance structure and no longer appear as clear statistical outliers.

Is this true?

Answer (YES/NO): YES